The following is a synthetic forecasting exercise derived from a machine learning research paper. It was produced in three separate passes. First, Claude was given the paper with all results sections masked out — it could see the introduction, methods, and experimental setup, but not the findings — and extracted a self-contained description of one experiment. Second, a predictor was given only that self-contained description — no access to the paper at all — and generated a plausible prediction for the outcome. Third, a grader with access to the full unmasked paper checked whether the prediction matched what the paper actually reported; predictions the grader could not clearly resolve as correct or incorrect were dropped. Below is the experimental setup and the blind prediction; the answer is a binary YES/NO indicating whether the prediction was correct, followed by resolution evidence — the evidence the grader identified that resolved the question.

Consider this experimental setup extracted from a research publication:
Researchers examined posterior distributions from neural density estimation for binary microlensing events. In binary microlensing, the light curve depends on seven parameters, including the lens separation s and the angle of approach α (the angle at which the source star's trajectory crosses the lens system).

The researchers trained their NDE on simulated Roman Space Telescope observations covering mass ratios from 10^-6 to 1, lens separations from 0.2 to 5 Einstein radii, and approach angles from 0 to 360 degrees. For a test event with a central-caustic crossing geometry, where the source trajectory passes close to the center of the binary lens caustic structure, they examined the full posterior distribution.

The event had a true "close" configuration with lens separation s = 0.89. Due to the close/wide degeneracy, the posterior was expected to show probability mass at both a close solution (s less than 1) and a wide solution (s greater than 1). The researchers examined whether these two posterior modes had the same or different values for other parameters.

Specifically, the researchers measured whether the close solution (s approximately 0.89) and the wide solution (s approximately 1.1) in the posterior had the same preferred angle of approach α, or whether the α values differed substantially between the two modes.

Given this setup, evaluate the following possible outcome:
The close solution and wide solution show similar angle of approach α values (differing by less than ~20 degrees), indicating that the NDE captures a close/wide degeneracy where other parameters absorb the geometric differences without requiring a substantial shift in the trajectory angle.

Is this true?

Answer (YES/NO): YES